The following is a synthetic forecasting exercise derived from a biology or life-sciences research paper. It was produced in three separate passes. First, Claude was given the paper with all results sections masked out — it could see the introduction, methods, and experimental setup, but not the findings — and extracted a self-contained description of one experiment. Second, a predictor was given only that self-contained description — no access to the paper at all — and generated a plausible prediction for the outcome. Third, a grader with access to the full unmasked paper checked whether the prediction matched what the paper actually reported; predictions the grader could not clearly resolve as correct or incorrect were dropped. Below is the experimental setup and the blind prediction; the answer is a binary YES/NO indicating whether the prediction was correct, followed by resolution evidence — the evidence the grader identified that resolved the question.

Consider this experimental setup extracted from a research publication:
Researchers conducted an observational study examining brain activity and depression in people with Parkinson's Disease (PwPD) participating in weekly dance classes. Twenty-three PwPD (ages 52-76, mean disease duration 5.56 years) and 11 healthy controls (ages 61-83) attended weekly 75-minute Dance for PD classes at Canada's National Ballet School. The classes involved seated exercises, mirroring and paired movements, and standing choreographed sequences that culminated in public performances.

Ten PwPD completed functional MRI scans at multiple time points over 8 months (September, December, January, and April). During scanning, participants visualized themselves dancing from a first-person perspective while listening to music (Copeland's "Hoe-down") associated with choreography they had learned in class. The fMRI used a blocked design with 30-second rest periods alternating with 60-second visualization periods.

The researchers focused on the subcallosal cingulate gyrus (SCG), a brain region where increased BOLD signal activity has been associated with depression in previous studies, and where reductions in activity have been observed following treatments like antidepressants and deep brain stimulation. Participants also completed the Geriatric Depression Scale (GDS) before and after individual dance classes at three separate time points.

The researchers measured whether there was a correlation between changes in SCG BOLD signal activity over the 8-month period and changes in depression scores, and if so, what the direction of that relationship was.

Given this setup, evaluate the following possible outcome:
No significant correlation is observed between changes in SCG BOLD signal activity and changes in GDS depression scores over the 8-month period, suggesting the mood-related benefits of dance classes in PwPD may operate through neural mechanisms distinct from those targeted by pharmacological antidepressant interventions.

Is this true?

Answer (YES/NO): NO